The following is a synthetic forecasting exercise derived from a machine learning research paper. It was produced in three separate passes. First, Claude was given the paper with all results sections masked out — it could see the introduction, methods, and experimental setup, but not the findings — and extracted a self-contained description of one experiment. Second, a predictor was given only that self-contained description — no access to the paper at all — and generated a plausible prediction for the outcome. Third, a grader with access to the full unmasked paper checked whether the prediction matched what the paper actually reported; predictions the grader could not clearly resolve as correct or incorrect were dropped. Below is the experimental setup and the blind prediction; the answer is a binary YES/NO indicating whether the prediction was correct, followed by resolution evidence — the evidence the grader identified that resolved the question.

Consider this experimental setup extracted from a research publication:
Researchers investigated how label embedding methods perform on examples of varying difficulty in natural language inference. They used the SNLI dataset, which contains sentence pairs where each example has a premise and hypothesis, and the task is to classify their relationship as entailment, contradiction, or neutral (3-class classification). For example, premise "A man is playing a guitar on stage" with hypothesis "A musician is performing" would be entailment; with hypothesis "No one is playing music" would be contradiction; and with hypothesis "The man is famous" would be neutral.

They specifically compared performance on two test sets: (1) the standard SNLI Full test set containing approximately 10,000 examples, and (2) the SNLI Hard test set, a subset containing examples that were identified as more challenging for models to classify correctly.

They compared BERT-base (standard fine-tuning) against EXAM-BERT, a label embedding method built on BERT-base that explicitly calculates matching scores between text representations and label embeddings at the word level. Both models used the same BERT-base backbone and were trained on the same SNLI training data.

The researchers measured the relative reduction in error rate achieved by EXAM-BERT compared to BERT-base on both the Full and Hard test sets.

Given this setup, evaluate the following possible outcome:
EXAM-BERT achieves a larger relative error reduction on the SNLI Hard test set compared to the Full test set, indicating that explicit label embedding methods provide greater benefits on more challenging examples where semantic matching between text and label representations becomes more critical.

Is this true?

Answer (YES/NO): NO